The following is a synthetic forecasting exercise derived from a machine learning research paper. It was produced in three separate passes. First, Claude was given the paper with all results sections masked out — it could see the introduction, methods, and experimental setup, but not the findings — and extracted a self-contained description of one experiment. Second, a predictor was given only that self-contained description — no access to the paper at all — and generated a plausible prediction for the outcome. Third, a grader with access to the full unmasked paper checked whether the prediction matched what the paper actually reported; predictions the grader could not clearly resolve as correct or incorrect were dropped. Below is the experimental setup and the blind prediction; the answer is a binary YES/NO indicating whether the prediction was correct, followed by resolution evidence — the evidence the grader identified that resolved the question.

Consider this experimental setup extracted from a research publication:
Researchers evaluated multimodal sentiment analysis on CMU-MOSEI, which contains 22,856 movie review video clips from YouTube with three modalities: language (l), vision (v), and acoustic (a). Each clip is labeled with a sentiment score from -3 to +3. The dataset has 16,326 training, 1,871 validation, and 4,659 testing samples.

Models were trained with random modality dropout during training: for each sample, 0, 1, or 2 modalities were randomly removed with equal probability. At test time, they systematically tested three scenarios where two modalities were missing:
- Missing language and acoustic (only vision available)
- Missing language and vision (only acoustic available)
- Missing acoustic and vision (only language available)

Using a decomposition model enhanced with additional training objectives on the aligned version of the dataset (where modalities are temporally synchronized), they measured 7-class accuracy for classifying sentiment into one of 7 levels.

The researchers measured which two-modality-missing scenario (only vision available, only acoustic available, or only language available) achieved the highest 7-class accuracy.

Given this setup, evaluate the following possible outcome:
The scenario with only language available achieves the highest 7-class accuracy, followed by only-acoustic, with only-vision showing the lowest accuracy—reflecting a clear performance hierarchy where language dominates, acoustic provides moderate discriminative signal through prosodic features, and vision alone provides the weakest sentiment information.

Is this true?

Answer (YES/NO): YES